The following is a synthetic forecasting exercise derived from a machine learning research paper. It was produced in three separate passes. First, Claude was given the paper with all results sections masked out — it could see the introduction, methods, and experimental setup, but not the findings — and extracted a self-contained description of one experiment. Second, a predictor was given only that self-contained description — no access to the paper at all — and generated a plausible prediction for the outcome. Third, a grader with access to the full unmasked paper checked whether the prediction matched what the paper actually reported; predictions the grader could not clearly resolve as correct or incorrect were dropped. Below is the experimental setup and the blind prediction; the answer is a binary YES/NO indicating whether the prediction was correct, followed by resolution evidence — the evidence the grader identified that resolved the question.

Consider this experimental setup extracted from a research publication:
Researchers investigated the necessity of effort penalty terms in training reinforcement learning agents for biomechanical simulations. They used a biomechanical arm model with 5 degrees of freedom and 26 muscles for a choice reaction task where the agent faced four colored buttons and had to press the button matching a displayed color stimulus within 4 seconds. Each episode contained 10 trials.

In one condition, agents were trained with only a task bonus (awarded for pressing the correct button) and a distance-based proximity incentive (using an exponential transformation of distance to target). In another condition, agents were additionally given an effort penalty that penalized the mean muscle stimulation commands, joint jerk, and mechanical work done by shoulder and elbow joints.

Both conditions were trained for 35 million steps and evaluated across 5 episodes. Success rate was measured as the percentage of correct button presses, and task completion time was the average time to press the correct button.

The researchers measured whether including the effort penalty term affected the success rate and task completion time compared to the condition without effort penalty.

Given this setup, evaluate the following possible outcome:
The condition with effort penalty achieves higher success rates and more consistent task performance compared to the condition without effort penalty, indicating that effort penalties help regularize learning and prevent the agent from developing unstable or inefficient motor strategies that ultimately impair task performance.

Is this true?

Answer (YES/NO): NO